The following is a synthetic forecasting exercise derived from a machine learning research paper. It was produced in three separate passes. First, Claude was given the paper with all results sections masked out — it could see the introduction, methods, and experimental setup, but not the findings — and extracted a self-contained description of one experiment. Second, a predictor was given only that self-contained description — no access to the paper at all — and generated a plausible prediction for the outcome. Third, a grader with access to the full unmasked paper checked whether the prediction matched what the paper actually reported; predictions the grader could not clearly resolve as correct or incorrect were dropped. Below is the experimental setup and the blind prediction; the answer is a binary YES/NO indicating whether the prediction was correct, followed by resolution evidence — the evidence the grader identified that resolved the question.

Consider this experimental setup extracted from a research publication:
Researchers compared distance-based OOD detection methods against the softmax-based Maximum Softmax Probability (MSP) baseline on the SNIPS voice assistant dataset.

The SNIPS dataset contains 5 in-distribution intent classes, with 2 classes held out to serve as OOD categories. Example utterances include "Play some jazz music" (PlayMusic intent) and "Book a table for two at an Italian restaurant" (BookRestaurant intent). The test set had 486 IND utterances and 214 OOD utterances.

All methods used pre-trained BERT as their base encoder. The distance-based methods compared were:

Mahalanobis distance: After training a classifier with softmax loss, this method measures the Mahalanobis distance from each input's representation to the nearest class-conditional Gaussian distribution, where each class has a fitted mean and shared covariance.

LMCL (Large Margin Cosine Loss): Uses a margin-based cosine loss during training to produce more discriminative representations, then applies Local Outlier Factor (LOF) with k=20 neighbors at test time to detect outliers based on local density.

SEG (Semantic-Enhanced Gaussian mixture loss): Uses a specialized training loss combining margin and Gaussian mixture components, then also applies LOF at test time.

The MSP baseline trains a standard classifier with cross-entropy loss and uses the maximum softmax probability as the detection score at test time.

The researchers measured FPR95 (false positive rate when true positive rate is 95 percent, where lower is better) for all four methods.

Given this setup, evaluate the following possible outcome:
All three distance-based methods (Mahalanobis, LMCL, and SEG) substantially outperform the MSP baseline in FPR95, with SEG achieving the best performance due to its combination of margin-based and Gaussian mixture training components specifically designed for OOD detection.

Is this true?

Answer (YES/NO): YES